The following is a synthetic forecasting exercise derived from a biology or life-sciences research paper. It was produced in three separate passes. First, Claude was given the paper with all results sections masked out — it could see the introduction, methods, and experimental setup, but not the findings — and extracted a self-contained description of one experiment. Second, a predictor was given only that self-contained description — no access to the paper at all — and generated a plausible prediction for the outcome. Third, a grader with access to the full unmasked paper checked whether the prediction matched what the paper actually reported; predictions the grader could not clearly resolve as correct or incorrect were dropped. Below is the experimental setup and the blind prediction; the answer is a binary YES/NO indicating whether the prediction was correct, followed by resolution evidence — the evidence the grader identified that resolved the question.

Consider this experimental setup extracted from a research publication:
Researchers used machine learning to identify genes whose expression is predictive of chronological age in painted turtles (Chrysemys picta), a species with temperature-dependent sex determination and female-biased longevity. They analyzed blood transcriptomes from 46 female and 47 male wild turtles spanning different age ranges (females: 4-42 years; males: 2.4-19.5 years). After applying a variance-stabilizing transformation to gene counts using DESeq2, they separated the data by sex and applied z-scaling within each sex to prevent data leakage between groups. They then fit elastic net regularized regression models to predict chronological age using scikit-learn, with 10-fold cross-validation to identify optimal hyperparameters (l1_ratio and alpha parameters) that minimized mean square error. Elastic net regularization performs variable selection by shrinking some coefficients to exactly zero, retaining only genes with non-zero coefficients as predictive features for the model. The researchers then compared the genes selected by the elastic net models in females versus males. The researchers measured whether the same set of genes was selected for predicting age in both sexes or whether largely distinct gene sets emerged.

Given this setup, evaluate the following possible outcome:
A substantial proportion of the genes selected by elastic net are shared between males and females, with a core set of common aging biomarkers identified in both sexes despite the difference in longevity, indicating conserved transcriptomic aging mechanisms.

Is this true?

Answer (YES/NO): NO